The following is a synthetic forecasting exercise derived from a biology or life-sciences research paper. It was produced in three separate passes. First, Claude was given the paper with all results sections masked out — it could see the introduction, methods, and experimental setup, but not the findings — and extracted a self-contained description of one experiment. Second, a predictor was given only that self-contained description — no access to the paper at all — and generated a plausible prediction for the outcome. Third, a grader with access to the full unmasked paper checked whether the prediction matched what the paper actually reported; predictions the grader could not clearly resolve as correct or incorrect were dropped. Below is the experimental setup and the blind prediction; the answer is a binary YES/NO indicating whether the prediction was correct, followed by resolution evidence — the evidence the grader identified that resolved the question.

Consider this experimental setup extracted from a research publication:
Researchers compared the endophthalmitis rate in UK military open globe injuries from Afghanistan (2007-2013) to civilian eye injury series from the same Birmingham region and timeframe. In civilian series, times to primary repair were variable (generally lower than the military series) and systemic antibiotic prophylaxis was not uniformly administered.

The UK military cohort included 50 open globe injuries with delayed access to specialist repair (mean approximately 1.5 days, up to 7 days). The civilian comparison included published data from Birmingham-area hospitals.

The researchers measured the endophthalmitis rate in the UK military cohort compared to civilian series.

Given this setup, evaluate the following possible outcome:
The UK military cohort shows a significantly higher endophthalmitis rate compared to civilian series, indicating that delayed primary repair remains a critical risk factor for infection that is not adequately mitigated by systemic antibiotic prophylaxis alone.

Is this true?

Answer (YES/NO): NO